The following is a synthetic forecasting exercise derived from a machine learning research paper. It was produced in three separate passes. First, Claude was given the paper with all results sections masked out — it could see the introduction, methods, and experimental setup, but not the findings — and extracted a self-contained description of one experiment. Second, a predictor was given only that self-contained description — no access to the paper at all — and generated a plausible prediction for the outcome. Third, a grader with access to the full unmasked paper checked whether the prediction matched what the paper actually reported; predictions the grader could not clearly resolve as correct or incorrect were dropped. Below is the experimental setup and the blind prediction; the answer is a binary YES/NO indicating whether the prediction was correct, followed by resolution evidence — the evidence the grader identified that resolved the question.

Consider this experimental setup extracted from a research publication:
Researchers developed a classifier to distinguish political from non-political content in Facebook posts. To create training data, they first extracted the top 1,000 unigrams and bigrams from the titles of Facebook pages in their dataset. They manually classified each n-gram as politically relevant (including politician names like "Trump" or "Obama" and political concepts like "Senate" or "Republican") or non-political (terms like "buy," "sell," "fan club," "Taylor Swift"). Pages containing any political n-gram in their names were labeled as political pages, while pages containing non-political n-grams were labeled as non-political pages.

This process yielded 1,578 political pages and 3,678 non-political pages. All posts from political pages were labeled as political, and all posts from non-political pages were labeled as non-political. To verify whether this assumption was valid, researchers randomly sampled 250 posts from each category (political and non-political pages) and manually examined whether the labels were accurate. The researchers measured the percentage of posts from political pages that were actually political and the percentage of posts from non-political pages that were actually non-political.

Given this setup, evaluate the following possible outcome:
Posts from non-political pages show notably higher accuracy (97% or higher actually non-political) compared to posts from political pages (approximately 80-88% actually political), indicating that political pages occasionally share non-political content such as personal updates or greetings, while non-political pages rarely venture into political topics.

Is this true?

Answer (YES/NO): NO